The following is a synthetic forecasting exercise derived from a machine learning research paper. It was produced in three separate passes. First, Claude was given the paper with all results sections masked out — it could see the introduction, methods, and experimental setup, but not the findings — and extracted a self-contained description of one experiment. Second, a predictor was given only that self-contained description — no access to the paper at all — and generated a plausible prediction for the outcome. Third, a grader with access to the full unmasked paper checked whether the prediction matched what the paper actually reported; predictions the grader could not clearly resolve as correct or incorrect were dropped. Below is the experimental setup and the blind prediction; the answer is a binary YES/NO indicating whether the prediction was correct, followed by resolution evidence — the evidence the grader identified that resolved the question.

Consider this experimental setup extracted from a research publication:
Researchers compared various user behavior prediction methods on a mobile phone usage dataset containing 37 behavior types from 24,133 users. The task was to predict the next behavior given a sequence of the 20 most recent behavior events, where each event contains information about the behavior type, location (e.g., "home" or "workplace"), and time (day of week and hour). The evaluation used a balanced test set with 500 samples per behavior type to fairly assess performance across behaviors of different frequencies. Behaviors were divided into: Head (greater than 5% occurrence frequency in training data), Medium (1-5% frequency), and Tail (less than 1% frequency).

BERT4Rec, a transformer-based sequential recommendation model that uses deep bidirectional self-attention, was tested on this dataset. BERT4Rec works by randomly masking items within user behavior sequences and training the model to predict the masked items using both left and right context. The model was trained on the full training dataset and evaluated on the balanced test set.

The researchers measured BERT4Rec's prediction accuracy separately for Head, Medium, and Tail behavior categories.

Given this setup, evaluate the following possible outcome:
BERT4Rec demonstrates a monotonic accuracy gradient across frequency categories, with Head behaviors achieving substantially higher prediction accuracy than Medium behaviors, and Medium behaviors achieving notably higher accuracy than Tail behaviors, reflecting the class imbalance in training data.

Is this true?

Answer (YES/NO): NO